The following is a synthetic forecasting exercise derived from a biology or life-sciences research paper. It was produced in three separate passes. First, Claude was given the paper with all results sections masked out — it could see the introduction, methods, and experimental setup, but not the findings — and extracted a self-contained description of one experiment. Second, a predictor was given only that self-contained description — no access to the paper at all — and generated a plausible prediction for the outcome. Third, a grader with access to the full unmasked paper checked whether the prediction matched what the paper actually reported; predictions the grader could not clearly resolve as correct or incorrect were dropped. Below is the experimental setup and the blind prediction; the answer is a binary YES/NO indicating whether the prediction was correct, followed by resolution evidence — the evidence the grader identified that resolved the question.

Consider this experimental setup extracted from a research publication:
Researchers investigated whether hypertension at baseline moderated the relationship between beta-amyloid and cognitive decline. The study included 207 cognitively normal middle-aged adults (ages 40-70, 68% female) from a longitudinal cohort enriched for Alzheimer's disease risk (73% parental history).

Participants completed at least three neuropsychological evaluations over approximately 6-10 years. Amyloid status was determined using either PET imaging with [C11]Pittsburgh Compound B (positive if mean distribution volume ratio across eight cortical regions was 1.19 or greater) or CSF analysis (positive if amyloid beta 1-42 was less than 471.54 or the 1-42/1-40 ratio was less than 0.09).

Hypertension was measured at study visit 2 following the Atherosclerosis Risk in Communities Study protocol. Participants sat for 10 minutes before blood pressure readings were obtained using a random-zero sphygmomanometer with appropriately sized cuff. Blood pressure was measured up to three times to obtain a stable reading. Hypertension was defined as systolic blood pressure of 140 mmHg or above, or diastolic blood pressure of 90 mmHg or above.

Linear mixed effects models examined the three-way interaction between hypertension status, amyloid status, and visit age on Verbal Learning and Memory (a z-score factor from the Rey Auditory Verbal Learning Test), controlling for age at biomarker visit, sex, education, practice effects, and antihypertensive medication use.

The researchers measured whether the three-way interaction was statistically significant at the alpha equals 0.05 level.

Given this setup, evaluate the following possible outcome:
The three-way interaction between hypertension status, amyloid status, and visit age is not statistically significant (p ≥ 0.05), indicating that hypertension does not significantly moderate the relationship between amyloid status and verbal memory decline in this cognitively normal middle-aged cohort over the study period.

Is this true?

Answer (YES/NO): NO